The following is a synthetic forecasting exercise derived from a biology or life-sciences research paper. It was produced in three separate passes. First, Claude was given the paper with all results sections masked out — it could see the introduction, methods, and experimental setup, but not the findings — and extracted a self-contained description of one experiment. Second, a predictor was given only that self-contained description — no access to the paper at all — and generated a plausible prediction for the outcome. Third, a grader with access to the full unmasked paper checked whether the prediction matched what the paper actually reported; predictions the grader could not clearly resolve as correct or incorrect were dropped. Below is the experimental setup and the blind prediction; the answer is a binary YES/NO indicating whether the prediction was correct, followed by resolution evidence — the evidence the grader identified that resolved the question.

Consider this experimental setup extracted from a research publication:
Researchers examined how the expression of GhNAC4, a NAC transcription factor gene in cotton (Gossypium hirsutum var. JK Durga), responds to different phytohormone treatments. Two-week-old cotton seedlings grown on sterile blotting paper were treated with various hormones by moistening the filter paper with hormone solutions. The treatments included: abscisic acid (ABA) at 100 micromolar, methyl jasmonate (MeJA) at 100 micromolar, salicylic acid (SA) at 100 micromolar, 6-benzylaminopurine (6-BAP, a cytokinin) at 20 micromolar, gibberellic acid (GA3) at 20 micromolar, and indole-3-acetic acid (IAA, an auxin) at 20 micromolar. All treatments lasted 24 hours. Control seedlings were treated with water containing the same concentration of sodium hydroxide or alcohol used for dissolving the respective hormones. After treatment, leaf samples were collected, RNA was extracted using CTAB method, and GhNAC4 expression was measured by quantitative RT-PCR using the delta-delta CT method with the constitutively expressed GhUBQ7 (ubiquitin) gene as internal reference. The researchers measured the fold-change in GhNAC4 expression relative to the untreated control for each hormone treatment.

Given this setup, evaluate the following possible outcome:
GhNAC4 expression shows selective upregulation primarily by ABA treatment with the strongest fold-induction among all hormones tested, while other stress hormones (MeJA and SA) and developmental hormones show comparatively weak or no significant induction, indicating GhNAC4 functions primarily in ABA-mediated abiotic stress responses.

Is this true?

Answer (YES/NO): NO